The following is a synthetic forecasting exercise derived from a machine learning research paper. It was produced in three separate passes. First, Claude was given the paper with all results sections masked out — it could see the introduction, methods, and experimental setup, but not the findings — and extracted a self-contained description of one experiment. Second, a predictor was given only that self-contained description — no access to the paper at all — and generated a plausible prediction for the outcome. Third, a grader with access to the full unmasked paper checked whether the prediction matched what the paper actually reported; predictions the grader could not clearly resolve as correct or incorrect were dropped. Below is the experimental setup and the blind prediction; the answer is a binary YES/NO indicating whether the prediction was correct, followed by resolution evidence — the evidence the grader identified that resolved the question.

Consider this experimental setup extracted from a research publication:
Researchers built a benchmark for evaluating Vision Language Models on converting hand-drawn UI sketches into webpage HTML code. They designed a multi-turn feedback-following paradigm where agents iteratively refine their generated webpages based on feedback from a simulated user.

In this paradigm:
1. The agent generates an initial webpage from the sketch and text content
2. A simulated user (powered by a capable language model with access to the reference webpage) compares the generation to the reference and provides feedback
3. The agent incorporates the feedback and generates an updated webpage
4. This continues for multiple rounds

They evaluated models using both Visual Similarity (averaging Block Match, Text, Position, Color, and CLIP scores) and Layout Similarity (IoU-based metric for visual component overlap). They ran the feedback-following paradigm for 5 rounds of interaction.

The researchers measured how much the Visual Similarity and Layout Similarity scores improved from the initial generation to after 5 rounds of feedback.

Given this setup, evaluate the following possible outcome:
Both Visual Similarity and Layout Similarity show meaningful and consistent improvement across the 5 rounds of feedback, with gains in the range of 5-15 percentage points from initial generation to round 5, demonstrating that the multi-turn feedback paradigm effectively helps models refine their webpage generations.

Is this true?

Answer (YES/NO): NO